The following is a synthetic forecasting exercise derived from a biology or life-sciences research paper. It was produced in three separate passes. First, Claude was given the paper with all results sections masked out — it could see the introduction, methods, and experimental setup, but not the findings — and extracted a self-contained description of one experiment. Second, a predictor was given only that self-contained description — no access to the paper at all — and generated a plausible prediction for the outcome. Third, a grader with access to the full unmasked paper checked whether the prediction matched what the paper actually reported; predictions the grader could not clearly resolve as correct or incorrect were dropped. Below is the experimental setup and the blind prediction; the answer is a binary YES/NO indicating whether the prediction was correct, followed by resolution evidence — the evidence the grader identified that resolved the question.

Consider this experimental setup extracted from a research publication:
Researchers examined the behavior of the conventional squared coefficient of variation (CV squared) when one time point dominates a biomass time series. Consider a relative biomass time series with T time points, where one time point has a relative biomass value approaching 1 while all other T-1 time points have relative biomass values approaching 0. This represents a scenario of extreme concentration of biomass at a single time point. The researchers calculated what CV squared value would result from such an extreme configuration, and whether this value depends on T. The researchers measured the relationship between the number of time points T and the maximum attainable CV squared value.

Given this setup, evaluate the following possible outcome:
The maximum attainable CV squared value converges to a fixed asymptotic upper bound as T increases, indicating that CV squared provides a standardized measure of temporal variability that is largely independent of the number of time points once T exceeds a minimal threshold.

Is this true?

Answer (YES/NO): NO